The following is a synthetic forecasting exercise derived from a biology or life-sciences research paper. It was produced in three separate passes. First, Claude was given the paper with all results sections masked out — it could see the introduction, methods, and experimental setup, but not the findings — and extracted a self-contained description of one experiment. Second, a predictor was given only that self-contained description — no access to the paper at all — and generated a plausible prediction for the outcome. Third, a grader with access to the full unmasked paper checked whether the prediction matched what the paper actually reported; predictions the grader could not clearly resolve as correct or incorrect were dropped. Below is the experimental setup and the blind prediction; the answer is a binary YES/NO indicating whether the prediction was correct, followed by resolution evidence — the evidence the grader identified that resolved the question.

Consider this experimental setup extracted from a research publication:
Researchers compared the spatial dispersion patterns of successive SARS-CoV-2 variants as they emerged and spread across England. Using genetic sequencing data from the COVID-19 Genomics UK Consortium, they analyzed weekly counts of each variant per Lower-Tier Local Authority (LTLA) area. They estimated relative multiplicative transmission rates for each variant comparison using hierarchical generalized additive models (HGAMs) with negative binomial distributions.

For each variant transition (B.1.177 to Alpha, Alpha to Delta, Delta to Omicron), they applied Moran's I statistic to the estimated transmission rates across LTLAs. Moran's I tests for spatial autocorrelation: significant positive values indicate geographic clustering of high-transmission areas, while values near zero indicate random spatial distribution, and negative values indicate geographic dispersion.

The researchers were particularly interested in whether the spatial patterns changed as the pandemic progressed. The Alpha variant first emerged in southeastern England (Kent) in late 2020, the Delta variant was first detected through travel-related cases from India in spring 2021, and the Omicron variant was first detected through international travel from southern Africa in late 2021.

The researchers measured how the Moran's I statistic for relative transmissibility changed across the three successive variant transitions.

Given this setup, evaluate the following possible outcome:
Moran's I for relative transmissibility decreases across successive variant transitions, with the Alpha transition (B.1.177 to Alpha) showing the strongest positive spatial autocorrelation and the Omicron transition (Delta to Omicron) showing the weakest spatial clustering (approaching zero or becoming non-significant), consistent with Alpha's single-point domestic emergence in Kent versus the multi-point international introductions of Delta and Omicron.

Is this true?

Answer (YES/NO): NO